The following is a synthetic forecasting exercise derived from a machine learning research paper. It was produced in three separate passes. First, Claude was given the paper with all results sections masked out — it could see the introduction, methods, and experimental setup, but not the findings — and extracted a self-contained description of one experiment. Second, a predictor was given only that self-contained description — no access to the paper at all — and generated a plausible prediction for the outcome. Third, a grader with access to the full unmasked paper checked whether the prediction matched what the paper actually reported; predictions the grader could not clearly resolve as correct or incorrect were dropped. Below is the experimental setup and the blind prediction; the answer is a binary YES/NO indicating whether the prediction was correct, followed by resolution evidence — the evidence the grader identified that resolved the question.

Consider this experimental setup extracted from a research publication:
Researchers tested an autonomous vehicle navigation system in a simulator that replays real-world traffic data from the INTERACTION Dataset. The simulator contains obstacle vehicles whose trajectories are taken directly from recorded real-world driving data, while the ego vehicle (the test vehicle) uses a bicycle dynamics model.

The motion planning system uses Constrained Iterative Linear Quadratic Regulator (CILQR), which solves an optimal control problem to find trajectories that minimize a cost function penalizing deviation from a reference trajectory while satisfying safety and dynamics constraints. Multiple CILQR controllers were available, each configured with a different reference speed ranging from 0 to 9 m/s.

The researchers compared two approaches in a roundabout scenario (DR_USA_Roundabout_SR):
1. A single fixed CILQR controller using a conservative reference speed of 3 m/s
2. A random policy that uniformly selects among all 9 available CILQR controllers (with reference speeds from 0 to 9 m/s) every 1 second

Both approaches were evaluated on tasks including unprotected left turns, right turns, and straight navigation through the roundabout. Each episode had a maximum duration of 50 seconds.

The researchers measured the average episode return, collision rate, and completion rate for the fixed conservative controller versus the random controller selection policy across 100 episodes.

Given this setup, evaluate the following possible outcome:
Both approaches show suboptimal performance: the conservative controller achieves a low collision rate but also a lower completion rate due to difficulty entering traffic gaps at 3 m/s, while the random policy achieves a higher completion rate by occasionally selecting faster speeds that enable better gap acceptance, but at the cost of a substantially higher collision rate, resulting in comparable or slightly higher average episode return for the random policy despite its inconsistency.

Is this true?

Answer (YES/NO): NO